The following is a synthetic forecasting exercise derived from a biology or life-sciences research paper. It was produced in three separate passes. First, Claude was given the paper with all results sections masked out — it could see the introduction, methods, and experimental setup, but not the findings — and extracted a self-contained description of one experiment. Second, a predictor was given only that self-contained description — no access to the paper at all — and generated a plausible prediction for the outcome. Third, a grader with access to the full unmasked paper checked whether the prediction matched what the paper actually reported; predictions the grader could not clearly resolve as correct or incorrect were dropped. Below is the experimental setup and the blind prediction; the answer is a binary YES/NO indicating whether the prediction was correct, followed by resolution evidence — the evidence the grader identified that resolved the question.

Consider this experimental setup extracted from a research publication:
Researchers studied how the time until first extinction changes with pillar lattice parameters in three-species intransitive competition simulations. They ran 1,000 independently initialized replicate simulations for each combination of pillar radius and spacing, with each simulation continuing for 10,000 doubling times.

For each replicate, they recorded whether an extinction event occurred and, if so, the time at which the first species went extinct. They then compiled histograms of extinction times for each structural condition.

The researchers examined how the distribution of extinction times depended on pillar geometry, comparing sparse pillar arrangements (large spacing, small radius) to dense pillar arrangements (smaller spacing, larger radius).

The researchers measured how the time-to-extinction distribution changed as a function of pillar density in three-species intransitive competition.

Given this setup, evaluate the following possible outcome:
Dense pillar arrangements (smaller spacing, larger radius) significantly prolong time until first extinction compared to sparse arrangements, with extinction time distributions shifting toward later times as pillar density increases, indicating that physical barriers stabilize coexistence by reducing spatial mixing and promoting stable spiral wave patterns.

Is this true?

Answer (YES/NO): NO